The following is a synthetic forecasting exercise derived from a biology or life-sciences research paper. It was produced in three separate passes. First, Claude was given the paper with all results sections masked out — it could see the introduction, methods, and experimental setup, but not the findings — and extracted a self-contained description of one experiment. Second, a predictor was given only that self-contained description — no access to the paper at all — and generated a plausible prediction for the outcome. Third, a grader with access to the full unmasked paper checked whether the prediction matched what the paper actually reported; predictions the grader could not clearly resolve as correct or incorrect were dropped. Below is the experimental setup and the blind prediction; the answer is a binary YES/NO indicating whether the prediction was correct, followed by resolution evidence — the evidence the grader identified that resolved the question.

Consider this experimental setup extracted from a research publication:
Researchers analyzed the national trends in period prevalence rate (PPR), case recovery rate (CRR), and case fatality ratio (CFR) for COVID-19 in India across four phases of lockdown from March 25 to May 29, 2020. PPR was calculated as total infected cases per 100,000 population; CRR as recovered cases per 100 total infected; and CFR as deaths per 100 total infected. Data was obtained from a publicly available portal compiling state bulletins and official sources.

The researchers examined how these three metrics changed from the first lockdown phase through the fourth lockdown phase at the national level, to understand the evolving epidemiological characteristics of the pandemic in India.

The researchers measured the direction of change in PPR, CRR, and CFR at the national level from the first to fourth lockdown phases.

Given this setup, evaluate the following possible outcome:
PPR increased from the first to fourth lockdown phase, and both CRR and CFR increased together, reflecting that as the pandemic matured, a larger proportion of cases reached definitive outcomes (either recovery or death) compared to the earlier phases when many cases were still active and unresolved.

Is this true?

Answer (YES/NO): NO